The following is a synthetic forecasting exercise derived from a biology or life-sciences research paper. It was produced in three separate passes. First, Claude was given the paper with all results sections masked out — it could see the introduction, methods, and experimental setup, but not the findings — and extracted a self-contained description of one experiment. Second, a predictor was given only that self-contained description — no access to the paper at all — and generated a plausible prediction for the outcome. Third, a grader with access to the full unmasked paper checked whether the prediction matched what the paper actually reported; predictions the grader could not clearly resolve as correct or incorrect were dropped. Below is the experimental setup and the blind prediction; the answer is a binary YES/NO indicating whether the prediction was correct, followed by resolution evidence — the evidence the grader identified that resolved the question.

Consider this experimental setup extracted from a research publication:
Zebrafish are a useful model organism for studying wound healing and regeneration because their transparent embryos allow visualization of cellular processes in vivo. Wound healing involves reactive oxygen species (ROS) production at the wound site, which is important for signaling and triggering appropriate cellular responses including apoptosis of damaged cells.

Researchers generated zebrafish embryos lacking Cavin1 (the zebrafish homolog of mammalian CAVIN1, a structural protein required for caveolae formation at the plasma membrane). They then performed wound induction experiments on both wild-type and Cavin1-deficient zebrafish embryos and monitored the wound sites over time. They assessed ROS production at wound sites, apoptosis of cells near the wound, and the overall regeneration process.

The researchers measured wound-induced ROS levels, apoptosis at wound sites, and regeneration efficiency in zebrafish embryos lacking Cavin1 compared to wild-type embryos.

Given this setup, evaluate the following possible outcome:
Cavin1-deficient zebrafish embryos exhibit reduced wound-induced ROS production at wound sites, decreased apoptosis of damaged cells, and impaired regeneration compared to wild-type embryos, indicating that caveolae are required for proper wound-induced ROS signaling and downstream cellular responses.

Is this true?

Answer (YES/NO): YES